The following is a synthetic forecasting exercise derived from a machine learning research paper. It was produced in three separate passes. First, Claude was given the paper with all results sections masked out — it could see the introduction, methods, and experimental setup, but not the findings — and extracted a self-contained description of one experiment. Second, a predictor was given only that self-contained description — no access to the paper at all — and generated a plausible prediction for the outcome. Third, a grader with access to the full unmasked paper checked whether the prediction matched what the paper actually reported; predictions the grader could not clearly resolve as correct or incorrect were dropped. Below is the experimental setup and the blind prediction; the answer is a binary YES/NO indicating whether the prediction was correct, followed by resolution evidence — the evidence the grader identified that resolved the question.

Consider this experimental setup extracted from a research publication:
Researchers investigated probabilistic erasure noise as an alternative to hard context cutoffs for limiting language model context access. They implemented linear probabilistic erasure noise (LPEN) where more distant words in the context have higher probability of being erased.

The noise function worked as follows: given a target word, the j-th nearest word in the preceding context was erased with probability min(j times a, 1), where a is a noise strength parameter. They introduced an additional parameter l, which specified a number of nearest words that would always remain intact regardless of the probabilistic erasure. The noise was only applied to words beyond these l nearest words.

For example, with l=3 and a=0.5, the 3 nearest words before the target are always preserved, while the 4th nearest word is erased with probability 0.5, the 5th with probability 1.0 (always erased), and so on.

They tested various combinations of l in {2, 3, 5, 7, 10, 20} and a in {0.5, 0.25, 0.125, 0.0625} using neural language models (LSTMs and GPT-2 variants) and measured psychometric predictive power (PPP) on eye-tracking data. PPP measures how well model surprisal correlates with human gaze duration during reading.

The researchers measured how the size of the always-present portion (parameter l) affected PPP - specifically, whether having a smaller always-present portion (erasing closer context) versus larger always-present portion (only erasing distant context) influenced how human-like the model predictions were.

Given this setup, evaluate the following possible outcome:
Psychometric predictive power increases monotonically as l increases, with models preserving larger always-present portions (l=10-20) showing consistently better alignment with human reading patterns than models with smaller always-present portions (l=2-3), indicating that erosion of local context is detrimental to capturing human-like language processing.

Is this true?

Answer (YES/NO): NO